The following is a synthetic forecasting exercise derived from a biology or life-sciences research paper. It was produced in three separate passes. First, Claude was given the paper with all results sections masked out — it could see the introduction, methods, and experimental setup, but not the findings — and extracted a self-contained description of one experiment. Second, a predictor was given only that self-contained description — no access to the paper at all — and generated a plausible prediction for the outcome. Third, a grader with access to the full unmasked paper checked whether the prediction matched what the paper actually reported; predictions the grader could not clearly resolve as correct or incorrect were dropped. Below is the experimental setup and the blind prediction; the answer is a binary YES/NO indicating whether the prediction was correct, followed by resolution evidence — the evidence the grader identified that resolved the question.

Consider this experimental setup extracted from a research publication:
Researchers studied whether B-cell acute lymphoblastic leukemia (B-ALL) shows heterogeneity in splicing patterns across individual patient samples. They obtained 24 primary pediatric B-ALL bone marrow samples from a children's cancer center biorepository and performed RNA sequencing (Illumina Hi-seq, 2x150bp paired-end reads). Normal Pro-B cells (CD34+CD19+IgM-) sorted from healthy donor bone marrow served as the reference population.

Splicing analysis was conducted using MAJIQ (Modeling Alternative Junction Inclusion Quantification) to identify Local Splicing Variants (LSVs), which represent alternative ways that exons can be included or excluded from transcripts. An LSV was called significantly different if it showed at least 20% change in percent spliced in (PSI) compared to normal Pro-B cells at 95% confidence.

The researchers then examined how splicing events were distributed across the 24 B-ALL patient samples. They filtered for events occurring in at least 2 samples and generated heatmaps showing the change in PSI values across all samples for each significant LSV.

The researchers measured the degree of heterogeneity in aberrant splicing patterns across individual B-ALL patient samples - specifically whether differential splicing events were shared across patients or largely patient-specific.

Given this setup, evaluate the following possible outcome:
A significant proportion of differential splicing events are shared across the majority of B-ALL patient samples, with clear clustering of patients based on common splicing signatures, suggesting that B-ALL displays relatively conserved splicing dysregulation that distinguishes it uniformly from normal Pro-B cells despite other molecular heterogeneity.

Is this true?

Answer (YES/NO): NO